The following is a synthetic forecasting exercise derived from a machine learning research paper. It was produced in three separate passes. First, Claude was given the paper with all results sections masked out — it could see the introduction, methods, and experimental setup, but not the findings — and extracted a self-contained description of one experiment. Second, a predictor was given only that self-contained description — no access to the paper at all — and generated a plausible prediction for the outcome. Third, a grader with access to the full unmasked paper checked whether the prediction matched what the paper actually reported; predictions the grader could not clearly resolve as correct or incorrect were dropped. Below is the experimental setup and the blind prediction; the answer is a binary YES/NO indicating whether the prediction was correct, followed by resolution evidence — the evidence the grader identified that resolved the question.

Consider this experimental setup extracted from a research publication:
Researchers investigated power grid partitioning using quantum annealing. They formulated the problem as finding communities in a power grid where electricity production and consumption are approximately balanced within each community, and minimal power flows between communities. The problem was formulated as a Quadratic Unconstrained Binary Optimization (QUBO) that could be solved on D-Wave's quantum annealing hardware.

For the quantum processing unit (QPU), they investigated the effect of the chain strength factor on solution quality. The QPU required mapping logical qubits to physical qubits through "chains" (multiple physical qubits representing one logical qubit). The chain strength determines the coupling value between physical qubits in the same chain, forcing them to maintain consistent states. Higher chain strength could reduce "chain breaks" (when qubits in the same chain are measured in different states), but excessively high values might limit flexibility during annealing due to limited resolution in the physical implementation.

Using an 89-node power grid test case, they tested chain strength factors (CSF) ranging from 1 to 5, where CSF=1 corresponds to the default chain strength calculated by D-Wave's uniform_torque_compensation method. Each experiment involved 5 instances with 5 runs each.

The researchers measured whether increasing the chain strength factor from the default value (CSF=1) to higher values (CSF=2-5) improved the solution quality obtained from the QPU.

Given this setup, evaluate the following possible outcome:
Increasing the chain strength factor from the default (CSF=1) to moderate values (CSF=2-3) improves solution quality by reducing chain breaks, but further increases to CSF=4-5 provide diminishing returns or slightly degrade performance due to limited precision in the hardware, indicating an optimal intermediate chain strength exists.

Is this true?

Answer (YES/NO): YES